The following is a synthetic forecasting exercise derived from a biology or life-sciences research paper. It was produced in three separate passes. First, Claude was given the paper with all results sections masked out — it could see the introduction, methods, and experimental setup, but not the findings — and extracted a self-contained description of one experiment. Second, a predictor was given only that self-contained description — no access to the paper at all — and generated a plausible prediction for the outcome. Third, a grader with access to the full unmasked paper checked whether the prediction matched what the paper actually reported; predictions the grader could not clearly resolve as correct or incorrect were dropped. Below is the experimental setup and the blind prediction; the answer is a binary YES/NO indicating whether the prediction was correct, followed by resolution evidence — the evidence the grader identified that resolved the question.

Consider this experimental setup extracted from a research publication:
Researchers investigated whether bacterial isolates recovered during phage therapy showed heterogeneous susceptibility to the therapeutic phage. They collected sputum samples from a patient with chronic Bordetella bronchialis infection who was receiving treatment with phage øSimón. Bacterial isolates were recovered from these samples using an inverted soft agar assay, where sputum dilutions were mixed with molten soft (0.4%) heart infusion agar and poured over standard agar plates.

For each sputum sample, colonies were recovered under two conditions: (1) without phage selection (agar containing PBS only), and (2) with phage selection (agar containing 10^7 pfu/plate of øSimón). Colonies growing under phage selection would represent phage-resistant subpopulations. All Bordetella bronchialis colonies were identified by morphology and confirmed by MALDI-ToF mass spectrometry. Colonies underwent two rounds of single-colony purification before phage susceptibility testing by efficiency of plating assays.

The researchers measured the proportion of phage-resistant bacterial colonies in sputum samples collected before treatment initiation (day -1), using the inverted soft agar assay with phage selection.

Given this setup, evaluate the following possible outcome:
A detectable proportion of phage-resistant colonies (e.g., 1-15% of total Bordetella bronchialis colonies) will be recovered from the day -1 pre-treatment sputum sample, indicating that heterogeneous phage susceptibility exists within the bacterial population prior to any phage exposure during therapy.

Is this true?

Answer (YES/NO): YES